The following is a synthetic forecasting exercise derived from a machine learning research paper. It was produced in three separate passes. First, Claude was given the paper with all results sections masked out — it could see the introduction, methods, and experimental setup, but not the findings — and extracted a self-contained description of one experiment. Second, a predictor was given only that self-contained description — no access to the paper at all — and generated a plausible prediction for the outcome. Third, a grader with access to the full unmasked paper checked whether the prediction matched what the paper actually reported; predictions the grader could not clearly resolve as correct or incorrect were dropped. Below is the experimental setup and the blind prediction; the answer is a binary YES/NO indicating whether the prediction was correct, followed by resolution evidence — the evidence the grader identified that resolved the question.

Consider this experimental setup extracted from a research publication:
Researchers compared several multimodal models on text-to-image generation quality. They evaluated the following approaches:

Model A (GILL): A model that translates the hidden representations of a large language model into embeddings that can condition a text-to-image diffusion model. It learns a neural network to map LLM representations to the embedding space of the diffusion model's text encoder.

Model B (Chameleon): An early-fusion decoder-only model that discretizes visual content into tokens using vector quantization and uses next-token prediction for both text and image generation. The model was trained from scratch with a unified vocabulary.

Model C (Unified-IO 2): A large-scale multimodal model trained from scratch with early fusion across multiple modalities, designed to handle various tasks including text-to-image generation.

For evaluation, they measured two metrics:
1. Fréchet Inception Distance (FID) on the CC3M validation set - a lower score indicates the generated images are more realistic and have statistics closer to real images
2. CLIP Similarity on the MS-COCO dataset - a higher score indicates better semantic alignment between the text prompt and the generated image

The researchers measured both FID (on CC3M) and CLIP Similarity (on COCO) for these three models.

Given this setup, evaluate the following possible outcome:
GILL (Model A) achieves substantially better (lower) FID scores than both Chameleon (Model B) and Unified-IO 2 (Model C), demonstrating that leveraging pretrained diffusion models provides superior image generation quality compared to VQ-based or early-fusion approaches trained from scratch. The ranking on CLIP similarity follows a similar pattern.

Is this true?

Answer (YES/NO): NO